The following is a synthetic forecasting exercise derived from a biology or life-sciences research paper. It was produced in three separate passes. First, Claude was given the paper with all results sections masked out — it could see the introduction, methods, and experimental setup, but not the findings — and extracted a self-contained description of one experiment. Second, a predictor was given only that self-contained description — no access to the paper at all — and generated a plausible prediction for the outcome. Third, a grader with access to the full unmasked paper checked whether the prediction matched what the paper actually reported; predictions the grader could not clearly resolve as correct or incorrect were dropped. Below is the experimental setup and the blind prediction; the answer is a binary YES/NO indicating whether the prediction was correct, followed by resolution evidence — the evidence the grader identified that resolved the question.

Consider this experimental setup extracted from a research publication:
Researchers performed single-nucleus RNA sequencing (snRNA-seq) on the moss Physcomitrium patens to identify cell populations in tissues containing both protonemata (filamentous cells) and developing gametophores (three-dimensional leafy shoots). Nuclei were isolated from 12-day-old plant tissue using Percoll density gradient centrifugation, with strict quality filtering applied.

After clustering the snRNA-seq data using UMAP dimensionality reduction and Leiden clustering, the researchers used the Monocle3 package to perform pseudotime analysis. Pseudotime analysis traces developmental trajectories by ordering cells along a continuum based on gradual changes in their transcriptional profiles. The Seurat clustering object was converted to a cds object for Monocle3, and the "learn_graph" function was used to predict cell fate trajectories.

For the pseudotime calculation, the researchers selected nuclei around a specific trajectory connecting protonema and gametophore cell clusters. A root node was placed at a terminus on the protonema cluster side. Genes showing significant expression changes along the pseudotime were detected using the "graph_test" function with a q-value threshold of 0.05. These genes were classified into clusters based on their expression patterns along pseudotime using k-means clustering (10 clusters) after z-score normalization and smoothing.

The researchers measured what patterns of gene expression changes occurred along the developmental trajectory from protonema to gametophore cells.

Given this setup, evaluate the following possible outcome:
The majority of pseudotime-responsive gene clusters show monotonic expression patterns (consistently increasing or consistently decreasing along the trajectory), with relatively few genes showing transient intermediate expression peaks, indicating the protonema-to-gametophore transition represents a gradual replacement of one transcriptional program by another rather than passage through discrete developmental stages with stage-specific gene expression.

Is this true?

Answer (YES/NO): NO